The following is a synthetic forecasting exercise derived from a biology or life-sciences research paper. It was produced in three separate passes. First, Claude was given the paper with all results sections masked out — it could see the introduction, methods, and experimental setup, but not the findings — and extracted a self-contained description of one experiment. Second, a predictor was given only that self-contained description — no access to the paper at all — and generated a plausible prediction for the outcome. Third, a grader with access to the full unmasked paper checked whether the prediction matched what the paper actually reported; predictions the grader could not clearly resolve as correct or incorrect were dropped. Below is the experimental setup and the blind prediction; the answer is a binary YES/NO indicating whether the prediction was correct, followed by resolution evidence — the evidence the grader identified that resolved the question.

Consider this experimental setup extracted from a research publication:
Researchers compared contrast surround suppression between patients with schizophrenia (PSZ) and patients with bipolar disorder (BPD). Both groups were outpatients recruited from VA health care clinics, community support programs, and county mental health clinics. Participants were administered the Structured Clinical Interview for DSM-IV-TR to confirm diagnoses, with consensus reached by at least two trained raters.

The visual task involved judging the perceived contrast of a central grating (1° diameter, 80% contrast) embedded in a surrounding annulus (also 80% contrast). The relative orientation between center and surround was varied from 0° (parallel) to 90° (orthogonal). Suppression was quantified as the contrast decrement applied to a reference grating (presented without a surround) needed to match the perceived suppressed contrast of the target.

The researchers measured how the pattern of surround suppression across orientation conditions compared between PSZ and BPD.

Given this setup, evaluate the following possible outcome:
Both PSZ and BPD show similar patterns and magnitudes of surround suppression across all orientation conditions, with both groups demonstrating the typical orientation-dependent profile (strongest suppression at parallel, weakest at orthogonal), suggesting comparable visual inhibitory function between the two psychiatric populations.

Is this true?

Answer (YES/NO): NO